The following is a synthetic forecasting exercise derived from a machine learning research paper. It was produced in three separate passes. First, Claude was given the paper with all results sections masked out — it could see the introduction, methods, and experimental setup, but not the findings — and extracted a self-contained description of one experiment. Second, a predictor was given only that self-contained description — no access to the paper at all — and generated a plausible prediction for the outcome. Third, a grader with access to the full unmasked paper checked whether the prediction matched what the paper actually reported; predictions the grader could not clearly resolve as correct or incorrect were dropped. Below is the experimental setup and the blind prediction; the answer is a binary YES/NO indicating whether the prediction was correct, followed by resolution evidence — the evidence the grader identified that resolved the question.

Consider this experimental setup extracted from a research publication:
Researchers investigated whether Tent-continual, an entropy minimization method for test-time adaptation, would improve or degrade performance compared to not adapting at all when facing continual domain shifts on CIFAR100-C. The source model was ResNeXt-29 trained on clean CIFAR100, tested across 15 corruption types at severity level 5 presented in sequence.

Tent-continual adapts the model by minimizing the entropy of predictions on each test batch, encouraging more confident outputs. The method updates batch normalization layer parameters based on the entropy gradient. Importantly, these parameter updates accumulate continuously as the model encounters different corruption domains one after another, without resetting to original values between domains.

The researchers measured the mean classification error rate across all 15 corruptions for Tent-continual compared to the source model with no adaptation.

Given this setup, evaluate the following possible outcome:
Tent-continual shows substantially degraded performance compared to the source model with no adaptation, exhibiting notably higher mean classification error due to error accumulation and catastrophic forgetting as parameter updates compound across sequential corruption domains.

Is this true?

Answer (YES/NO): YES